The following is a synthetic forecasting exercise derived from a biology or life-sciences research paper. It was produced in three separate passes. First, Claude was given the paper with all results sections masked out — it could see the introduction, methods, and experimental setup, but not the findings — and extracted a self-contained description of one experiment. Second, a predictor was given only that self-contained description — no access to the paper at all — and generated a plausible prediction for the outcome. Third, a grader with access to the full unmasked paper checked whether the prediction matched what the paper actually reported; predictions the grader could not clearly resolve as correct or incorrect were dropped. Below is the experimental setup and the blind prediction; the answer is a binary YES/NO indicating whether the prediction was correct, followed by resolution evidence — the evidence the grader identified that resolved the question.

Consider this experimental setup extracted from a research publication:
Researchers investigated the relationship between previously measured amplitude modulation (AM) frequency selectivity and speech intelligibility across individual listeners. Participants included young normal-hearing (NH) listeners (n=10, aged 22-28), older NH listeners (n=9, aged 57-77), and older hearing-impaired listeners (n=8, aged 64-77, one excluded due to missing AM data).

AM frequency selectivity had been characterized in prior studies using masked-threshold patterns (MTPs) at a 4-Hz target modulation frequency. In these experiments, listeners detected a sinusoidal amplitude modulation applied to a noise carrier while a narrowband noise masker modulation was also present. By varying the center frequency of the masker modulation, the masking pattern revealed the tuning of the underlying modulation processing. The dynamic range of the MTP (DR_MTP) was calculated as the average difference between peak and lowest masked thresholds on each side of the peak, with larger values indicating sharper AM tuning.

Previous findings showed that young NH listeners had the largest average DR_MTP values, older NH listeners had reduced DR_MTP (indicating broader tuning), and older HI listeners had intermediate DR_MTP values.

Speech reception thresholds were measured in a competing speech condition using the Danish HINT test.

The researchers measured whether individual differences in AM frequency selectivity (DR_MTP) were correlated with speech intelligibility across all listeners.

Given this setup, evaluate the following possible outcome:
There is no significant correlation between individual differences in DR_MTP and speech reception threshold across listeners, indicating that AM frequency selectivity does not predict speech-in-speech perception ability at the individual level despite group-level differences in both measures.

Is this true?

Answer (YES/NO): NO